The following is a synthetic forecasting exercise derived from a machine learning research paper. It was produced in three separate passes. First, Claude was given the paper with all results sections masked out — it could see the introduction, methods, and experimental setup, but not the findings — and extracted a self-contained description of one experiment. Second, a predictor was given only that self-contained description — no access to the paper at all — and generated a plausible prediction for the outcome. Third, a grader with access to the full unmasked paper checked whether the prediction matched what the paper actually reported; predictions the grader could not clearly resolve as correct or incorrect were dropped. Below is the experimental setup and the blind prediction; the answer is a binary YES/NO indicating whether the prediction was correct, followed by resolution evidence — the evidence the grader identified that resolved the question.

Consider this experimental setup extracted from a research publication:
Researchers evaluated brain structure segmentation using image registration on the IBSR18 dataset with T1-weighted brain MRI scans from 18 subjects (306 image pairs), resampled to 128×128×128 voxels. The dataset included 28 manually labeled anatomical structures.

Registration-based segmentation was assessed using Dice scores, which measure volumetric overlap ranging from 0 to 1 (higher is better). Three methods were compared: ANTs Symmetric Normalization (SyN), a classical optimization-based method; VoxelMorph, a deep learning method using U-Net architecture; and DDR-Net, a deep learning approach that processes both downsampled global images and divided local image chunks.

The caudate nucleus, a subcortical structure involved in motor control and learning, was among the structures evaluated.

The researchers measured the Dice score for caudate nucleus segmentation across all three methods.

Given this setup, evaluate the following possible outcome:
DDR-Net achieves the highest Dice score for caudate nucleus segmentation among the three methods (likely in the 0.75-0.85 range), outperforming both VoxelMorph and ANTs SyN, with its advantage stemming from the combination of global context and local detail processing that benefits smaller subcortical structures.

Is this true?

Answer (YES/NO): NO